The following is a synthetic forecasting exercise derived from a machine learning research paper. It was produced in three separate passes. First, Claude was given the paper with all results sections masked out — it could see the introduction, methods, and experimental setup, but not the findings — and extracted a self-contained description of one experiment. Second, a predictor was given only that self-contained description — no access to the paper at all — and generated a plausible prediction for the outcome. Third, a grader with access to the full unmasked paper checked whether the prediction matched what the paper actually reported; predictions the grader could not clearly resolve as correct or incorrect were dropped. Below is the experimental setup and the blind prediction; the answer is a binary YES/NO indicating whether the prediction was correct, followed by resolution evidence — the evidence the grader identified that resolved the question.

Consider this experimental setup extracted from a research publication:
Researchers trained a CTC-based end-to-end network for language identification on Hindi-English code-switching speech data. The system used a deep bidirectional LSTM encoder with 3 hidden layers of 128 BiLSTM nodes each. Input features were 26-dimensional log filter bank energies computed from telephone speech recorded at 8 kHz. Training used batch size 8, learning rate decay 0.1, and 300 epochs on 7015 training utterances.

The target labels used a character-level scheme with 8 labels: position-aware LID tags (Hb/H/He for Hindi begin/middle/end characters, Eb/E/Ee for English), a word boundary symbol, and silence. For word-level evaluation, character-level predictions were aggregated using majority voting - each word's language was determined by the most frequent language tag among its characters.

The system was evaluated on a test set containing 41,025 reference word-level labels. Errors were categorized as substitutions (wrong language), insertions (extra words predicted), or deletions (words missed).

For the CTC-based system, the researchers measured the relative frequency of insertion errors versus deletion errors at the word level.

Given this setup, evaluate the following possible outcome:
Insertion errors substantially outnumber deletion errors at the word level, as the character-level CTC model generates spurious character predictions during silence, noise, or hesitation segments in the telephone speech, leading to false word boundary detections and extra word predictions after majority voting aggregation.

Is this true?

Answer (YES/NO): NO